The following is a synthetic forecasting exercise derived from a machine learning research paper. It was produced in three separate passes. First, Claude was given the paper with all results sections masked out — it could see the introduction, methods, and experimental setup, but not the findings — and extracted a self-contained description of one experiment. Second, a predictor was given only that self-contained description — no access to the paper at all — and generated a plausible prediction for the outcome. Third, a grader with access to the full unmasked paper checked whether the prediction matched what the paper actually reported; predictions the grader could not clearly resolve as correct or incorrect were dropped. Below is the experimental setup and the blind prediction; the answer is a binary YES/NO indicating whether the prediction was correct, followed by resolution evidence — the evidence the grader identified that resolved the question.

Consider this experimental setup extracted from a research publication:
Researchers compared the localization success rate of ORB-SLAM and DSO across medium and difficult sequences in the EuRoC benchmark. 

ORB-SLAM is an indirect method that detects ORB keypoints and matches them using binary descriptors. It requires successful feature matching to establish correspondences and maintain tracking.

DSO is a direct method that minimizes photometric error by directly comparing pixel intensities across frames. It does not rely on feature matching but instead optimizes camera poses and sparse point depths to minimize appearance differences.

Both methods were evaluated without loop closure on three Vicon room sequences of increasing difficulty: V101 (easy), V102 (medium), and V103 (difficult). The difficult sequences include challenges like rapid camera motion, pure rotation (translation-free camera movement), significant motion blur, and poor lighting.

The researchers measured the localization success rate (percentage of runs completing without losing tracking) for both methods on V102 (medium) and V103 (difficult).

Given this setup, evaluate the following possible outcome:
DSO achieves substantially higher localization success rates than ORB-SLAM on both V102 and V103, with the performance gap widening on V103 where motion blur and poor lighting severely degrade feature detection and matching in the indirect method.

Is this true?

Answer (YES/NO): NO